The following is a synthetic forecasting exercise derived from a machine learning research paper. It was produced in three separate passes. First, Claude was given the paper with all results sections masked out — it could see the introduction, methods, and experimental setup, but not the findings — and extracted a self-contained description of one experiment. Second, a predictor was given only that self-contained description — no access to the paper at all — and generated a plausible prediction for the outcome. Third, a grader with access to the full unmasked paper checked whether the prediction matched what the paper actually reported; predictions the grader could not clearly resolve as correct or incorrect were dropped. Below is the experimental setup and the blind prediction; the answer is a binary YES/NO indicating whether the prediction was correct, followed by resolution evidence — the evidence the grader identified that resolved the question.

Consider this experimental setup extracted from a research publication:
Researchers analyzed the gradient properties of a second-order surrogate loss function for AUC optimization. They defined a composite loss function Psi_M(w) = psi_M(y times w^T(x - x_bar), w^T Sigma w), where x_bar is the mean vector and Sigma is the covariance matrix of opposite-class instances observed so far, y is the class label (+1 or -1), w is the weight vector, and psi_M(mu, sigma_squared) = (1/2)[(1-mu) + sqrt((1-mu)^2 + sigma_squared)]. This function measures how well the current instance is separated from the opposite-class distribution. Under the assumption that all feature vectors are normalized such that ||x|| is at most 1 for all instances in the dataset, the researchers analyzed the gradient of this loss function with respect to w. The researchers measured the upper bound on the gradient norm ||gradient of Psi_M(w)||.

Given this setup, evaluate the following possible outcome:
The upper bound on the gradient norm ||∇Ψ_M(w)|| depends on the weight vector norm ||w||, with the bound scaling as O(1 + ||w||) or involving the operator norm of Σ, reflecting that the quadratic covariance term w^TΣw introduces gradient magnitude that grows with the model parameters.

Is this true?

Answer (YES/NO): NO